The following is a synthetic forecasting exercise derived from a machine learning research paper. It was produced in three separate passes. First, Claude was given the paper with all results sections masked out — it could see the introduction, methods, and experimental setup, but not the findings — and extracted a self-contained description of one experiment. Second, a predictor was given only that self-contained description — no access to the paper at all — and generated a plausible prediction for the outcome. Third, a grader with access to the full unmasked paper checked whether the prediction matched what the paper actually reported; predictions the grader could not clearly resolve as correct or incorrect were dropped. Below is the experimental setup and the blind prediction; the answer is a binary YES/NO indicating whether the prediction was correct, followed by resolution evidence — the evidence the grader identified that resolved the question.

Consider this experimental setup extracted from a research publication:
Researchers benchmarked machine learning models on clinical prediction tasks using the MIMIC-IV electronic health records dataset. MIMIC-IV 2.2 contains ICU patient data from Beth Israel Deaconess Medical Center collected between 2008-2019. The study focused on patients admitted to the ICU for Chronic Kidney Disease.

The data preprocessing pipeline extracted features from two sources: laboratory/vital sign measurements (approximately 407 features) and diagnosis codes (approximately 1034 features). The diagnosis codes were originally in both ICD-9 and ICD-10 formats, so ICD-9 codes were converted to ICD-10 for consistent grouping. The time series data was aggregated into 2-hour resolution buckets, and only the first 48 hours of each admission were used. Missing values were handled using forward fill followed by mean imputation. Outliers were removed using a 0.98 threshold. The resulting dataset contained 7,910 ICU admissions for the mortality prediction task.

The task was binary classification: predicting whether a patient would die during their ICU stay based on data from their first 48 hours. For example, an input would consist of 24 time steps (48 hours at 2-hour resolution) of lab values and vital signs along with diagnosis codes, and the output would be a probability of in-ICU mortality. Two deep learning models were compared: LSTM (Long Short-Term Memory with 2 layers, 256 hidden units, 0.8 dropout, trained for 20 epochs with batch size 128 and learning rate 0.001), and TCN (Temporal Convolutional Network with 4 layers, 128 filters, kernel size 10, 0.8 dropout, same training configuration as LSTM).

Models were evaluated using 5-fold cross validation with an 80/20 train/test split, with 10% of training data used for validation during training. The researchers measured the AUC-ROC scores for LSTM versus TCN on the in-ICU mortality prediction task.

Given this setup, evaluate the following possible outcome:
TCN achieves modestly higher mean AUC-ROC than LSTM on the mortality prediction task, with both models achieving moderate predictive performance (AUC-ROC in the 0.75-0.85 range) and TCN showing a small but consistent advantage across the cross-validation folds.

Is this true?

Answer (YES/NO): NO